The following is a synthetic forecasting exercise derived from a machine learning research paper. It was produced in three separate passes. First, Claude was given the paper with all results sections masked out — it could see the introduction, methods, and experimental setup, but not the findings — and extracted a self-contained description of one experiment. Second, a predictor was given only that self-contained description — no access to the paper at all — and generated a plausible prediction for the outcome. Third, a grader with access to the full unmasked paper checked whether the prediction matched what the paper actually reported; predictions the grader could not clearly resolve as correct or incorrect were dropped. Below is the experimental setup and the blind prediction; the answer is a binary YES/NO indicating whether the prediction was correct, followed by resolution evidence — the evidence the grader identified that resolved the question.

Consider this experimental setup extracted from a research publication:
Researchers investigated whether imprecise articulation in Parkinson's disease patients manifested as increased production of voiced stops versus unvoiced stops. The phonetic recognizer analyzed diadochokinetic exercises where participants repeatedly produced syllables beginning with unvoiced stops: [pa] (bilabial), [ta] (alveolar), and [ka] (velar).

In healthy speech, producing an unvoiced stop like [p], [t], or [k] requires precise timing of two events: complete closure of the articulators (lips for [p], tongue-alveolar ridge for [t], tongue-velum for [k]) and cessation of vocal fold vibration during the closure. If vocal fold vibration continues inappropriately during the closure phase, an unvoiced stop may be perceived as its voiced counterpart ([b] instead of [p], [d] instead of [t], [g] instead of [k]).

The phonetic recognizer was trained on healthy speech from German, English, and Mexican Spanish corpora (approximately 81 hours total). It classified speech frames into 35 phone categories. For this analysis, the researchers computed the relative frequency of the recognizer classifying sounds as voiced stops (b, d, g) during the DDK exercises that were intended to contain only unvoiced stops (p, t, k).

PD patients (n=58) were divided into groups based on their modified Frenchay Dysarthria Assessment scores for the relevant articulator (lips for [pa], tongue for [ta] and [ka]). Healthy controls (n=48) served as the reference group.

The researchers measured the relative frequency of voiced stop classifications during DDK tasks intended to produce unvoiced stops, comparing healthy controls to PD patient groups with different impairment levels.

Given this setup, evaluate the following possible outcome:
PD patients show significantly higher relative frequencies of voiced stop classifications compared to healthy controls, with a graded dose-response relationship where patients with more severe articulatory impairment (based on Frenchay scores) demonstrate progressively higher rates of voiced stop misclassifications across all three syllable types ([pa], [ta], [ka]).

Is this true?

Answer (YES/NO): NO